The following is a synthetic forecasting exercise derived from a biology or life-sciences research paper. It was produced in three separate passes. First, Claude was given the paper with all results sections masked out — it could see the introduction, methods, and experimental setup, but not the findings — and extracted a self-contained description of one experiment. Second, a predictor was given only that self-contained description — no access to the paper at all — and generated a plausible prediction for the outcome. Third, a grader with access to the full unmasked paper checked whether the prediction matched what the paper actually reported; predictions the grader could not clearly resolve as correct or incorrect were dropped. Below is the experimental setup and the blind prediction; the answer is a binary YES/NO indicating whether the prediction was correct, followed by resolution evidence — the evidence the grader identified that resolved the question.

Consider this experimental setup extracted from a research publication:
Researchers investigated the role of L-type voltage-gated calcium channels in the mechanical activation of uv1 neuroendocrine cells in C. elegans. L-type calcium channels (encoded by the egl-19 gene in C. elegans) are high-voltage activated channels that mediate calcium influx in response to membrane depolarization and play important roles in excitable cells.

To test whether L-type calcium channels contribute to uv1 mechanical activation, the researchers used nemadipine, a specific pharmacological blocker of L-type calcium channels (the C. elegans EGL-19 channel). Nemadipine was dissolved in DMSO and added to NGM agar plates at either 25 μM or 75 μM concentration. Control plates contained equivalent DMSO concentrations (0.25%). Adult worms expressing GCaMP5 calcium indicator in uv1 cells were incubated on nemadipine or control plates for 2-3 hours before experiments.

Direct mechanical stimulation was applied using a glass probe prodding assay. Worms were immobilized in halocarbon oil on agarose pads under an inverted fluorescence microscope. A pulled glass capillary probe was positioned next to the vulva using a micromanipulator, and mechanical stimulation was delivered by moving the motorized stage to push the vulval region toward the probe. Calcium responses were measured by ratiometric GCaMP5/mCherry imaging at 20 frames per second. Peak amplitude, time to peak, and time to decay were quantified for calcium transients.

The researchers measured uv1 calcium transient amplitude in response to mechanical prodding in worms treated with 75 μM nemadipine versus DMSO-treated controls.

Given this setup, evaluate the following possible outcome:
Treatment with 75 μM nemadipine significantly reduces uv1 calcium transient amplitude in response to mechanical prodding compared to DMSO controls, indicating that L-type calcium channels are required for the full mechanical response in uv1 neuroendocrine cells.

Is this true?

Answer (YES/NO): YES